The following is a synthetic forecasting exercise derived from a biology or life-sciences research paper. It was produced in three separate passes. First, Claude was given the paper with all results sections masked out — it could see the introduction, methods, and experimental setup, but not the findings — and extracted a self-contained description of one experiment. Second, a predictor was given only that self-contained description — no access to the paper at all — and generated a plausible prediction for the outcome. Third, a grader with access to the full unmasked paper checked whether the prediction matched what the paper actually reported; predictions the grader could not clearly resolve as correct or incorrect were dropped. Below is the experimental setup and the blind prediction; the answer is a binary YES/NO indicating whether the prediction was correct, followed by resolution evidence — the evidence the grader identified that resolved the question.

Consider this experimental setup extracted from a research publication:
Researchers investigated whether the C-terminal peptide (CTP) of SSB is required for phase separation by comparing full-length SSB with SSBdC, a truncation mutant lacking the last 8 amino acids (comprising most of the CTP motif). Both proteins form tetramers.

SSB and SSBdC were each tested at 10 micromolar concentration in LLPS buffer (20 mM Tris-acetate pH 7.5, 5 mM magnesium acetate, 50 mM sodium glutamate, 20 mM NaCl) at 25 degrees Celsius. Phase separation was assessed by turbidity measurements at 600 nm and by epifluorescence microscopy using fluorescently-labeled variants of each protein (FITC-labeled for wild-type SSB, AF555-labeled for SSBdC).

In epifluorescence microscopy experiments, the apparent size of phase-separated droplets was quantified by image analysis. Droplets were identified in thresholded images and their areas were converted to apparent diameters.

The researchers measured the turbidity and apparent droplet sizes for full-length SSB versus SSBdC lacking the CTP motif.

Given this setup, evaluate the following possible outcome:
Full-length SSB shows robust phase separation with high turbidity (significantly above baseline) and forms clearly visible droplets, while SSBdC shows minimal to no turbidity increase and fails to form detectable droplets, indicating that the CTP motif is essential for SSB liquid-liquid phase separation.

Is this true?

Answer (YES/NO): NO